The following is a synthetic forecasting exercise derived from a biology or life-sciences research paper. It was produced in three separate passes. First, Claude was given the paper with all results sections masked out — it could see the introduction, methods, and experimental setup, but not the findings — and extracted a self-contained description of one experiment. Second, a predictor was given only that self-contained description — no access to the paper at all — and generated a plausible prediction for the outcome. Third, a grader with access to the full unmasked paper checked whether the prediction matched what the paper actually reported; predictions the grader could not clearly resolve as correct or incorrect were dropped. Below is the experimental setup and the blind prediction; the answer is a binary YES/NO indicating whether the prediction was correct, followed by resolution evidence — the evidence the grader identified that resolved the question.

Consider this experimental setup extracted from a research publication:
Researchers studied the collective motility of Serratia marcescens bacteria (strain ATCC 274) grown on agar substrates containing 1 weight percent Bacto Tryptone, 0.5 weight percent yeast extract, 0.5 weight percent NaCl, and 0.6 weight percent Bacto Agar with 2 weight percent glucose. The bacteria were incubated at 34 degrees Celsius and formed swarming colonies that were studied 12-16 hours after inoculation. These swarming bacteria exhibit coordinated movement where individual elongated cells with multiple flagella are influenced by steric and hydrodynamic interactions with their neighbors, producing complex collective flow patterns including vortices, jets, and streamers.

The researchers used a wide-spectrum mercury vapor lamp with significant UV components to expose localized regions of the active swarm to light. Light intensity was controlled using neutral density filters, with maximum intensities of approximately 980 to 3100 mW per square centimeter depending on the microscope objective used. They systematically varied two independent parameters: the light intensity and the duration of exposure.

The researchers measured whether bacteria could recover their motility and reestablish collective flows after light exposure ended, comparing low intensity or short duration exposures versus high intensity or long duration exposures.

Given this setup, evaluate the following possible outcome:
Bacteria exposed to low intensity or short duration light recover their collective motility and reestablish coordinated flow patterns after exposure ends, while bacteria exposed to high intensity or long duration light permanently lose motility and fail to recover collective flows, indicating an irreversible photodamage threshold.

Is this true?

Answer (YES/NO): YES